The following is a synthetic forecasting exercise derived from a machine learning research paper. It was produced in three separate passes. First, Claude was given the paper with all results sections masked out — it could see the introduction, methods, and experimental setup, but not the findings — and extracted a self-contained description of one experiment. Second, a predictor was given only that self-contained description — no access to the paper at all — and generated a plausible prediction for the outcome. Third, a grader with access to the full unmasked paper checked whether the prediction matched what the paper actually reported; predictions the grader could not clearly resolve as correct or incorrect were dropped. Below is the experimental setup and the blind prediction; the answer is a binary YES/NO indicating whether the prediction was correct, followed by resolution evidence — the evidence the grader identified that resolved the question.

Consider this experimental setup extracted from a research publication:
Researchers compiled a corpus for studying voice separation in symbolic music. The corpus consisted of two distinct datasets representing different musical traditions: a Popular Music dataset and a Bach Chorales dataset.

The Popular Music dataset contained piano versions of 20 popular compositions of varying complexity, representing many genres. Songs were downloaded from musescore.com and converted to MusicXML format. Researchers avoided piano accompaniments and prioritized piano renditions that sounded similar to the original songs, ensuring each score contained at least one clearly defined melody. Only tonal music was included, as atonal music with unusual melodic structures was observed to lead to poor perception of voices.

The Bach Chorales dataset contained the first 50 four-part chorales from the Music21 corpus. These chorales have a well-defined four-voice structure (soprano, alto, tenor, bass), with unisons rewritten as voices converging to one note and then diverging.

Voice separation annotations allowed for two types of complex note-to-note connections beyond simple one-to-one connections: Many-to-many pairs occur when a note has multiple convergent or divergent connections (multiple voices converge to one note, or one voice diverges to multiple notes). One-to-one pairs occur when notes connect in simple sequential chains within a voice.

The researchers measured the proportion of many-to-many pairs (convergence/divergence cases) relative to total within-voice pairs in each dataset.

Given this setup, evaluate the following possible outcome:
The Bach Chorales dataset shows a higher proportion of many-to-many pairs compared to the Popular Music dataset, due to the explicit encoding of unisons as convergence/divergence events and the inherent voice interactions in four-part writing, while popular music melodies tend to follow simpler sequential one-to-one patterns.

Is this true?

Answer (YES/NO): NO